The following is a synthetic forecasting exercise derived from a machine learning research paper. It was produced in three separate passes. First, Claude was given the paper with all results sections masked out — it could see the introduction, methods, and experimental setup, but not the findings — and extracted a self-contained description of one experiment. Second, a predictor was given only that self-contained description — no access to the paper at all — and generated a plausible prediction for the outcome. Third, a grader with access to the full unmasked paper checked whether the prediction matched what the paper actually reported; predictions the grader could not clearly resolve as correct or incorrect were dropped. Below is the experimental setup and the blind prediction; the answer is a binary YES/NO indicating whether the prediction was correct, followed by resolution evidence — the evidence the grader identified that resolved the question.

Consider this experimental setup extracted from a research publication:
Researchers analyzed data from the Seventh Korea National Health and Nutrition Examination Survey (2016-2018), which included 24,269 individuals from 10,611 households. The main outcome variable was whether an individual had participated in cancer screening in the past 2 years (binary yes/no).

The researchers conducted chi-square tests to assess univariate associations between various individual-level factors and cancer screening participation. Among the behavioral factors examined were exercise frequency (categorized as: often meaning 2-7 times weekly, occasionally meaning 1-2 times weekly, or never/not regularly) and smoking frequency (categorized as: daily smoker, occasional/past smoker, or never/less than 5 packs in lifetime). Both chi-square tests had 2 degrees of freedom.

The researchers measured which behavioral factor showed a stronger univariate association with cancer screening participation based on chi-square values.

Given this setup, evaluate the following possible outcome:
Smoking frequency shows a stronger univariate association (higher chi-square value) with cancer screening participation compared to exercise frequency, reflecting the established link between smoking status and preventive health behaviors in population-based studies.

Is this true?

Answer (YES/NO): YES